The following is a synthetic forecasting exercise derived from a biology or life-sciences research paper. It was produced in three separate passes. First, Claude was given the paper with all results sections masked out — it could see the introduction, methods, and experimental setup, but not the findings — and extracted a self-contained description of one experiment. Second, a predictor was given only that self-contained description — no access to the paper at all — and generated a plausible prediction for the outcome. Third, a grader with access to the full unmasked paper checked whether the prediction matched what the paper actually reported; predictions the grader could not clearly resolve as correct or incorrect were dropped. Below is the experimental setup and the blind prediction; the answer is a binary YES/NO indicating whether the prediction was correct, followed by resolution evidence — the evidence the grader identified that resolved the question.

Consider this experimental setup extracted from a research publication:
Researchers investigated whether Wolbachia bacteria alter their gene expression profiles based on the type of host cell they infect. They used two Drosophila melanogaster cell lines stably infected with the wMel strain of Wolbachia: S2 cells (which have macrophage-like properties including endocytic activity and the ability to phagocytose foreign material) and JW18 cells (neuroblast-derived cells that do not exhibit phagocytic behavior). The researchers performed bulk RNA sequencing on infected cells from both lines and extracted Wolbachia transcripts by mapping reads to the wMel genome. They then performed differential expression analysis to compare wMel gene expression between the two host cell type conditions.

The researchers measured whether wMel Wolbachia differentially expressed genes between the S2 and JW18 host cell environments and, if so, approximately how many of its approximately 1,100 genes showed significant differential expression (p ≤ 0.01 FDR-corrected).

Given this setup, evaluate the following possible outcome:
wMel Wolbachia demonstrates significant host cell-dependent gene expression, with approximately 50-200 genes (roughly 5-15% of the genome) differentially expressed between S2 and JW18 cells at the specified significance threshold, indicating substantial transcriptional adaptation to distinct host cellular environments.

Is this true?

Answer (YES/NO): NO